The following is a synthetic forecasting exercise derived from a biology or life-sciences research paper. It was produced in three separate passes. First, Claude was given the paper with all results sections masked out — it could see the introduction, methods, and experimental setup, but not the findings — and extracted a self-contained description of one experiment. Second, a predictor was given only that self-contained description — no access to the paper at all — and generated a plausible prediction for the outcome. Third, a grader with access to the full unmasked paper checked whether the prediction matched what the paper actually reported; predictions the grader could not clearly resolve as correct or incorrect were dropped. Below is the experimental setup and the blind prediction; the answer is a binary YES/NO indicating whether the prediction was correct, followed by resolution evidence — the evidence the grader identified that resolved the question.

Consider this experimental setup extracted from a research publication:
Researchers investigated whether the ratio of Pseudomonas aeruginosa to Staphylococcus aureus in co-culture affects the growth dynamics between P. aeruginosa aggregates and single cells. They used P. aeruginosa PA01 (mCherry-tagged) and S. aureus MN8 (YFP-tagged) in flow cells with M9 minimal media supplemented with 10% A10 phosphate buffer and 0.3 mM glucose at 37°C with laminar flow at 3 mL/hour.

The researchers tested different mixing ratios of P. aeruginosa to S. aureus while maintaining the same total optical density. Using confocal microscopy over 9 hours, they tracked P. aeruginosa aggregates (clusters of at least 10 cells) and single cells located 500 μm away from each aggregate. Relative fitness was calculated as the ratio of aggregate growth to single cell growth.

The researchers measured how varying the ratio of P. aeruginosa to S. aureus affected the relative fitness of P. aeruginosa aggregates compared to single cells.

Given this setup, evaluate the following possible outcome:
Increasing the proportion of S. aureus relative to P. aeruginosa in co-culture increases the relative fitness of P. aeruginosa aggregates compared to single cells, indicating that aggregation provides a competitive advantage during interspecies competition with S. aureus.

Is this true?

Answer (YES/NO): NO